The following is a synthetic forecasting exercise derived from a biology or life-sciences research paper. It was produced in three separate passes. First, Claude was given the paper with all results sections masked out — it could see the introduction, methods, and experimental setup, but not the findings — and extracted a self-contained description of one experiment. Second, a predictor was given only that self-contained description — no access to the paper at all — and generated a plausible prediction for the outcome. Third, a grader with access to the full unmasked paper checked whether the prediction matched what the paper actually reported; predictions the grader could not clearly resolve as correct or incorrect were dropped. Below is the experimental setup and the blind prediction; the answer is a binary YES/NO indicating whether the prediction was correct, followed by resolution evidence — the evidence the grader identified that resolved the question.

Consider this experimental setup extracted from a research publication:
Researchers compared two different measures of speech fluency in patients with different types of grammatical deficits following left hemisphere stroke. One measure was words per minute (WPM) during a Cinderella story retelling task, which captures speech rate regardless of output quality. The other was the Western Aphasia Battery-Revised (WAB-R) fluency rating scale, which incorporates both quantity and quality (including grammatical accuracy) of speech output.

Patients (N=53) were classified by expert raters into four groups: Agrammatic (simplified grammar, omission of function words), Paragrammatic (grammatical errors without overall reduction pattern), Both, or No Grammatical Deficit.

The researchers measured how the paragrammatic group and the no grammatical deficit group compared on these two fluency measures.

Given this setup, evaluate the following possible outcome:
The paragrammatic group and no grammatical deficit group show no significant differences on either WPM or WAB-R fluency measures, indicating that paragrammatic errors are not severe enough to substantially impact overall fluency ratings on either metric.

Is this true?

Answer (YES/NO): NO